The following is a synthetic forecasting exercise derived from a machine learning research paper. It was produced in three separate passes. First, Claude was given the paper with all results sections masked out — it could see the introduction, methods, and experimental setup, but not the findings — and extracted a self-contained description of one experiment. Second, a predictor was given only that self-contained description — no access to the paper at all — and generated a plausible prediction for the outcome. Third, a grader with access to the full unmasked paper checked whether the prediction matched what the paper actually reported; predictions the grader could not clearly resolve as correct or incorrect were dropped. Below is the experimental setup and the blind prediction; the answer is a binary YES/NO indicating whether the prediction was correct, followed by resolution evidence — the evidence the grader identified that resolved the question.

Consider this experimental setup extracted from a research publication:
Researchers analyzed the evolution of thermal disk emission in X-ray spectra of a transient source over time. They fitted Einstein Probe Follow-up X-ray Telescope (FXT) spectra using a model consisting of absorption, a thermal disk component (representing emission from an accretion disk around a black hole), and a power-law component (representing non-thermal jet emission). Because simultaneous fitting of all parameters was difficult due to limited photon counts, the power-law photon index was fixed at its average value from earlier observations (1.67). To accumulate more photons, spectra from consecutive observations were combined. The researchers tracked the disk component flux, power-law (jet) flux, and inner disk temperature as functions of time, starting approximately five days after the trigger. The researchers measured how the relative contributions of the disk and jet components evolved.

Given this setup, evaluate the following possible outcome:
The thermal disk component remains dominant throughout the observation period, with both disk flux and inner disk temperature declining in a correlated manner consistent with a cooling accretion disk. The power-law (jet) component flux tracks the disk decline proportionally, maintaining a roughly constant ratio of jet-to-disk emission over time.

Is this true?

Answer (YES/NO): NO